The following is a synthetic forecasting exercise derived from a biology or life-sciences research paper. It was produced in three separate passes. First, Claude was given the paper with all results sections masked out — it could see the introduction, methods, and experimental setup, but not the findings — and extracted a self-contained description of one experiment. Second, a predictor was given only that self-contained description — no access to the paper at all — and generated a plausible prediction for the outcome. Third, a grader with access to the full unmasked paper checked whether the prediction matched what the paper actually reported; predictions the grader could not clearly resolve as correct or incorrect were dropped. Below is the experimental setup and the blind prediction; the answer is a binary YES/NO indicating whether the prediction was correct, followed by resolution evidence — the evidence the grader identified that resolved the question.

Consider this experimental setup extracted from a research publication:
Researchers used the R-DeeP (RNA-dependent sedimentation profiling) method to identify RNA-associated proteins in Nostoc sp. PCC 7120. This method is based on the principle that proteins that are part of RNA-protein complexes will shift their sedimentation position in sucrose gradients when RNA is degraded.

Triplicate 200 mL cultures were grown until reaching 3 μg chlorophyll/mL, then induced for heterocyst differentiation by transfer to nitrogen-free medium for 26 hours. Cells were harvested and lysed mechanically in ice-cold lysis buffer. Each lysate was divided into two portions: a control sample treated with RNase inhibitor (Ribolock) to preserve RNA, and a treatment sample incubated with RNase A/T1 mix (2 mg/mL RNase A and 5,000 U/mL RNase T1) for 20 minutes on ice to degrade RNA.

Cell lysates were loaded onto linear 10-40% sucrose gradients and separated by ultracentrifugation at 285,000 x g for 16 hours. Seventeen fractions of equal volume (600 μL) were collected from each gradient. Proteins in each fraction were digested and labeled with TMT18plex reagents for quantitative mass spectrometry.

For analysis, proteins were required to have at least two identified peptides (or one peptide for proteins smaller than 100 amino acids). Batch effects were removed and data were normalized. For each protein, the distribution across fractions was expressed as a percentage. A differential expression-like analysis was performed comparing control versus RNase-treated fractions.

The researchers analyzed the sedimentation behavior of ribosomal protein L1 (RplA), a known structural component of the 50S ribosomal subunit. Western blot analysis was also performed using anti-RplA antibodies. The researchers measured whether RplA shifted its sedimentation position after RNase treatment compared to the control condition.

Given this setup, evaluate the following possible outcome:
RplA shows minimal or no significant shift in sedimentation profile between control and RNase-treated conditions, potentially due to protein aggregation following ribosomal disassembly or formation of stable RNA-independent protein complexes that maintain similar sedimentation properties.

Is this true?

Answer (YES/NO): NO